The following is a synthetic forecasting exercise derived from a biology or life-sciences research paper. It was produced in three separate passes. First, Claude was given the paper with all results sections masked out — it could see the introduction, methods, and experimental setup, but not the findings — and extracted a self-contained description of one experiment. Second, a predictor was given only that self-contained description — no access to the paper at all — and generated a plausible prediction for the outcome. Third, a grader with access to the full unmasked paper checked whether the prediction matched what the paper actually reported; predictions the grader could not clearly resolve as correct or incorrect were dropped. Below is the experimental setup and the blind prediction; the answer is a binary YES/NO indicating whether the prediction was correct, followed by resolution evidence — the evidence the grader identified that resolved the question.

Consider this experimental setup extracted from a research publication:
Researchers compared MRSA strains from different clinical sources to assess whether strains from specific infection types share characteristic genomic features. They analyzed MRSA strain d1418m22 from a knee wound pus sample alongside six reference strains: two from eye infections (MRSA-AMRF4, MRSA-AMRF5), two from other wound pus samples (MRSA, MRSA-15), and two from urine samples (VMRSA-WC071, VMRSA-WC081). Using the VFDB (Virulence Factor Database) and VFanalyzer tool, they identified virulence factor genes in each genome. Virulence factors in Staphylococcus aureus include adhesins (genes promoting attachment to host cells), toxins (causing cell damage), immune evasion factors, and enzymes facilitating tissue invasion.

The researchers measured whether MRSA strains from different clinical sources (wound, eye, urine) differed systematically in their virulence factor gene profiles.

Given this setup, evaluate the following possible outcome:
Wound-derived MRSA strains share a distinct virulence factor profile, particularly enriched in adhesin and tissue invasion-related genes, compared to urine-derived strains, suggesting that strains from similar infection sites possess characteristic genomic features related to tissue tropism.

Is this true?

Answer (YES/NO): NO